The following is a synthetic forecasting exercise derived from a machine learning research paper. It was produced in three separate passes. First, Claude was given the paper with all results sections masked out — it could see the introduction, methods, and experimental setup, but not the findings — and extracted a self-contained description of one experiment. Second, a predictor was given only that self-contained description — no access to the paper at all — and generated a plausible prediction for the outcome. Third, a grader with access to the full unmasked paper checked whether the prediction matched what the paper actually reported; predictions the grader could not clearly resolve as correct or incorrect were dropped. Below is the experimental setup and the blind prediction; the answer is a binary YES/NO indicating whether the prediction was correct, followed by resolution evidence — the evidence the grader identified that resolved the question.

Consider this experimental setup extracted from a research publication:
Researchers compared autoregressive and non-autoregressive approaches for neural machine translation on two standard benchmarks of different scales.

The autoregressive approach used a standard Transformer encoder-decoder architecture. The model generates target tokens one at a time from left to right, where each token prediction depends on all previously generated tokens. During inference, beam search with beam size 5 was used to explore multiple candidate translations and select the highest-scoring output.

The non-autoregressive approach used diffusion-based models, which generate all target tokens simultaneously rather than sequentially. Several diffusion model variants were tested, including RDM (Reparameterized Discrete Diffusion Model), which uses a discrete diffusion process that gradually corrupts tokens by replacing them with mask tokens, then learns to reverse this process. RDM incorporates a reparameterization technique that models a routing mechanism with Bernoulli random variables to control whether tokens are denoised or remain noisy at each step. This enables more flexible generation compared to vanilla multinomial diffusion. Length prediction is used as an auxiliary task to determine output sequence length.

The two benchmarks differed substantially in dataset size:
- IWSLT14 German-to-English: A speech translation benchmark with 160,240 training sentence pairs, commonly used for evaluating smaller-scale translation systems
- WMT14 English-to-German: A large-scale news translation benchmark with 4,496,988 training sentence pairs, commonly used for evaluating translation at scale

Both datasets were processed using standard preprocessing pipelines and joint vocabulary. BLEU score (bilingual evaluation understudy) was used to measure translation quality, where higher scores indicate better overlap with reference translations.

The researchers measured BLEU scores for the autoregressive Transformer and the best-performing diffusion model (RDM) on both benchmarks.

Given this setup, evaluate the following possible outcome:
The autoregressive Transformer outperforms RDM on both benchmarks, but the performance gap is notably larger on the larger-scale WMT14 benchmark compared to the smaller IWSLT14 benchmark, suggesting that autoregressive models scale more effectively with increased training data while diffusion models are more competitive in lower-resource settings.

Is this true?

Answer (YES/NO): NO